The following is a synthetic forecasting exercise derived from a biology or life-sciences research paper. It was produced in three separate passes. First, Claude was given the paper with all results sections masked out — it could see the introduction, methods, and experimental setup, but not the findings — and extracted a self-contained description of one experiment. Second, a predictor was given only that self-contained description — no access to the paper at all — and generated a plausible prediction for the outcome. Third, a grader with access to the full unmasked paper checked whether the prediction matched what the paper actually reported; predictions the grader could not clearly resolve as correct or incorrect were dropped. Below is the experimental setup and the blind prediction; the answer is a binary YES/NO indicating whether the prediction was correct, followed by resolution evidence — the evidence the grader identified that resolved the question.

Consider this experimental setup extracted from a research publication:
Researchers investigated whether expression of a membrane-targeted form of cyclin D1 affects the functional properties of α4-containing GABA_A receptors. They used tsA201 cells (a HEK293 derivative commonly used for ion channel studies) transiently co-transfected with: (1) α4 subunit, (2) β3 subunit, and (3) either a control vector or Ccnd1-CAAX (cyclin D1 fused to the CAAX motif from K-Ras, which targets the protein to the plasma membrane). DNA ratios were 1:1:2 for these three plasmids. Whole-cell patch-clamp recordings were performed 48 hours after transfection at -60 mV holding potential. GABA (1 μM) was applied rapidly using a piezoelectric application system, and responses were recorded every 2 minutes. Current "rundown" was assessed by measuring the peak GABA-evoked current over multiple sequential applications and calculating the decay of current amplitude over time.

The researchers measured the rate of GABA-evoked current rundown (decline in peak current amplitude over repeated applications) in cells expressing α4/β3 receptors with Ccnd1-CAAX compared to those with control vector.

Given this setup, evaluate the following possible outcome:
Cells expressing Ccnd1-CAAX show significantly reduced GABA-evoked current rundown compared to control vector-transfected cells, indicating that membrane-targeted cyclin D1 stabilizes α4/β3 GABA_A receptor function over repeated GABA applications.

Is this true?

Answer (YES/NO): YES